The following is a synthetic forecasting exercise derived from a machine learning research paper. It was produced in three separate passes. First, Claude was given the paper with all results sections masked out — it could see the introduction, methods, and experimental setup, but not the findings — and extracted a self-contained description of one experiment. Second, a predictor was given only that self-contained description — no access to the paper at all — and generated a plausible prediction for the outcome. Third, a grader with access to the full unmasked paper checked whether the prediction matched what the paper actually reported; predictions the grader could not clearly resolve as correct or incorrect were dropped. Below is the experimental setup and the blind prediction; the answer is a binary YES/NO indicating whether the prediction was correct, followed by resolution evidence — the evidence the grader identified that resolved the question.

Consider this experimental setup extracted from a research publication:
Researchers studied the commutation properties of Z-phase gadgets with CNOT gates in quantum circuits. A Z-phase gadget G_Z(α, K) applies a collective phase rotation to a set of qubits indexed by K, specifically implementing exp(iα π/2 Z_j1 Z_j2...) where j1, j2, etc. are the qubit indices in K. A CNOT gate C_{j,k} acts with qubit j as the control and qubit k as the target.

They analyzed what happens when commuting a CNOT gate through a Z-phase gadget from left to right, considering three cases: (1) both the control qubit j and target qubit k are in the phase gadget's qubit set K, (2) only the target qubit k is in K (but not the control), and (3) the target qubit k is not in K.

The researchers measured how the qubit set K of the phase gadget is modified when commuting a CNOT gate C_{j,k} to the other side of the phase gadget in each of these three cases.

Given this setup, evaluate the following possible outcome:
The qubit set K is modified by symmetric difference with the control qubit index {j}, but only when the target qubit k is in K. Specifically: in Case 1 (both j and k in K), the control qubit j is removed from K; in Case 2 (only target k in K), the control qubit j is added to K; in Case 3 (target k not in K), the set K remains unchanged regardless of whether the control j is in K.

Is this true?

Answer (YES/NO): YES